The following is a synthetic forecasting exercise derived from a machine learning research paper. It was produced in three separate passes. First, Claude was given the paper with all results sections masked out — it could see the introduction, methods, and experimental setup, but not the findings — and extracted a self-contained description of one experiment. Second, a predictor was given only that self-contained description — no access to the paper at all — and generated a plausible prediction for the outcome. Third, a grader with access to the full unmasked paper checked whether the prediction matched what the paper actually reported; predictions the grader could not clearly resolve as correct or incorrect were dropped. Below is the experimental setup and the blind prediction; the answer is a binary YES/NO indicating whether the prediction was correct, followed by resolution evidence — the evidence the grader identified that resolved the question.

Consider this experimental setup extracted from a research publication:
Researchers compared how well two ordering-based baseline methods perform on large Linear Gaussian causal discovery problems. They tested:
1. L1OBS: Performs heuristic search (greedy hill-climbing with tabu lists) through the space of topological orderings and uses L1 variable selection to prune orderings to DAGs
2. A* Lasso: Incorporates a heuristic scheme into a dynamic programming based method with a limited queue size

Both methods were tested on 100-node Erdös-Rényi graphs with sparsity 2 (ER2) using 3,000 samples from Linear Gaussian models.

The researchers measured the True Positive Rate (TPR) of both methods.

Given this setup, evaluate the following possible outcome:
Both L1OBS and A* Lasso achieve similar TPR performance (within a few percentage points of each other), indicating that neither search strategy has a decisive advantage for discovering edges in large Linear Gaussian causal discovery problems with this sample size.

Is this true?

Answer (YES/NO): NO